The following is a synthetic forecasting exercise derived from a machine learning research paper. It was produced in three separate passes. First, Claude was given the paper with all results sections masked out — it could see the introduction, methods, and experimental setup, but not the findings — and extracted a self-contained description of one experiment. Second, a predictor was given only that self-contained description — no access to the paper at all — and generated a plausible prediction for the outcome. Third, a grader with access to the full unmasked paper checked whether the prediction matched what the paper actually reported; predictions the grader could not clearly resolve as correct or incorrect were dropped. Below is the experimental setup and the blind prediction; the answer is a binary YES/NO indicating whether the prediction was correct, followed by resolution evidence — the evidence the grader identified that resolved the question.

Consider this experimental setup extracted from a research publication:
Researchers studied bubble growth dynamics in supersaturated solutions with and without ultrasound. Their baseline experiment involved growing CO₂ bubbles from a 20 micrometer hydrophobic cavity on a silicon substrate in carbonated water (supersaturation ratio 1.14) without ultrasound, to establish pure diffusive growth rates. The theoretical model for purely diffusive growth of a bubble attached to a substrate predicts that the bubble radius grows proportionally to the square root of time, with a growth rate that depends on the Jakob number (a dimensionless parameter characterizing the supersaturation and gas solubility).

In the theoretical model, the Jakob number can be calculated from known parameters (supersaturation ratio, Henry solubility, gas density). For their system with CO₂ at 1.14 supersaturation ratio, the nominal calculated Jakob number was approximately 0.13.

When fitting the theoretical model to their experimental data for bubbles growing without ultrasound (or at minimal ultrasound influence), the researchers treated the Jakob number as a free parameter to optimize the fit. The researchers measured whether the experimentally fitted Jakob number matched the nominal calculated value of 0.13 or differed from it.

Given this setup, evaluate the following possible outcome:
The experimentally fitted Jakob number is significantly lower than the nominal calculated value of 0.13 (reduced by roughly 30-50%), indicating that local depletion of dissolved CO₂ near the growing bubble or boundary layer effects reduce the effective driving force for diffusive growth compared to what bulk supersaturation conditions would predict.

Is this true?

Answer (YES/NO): NO